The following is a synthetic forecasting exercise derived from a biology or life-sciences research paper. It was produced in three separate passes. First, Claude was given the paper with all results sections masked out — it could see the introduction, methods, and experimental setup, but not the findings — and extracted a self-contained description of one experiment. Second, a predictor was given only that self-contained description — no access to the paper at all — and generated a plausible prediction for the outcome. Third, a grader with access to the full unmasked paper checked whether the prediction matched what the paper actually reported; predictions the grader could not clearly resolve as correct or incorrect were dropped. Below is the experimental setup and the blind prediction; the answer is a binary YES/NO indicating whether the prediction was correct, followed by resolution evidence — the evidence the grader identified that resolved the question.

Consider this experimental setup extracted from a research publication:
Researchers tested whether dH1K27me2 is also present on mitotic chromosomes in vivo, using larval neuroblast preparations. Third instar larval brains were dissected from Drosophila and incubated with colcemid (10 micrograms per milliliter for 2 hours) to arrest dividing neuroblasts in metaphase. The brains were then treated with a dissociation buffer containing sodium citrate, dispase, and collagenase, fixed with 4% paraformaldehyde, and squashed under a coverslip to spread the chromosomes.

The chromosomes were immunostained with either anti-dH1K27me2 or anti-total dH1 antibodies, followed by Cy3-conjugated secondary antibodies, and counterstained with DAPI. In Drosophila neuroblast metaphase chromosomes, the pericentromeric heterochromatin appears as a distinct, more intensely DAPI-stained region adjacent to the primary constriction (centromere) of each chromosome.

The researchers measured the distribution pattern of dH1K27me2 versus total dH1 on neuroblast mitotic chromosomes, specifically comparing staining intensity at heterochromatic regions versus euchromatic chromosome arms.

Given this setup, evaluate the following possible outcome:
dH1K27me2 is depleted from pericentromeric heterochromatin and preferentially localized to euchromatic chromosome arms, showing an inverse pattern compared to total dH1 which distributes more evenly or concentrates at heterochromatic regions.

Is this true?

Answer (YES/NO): NO